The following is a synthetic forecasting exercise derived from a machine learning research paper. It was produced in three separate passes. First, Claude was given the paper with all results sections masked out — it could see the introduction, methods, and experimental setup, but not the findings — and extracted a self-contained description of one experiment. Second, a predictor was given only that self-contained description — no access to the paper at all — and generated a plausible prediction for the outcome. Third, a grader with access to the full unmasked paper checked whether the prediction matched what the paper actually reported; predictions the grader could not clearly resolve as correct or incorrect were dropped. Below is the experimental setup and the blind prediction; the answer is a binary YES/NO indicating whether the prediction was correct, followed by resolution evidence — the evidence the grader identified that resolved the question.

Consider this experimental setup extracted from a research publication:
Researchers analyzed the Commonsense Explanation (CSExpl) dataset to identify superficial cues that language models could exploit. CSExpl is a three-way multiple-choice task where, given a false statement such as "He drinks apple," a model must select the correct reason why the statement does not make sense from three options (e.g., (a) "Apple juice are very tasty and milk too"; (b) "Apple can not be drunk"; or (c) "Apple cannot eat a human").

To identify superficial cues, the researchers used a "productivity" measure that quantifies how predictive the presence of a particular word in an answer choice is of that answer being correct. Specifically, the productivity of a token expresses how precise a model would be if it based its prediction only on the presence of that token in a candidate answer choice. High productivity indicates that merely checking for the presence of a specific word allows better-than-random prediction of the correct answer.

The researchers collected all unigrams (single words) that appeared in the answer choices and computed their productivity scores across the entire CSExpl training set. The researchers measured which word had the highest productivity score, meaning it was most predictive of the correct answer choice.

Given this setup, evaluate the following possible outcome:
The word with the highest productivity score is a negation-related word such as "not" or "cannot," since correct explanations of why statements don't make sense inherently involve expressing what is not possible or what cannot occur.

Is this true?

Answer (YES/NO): YES